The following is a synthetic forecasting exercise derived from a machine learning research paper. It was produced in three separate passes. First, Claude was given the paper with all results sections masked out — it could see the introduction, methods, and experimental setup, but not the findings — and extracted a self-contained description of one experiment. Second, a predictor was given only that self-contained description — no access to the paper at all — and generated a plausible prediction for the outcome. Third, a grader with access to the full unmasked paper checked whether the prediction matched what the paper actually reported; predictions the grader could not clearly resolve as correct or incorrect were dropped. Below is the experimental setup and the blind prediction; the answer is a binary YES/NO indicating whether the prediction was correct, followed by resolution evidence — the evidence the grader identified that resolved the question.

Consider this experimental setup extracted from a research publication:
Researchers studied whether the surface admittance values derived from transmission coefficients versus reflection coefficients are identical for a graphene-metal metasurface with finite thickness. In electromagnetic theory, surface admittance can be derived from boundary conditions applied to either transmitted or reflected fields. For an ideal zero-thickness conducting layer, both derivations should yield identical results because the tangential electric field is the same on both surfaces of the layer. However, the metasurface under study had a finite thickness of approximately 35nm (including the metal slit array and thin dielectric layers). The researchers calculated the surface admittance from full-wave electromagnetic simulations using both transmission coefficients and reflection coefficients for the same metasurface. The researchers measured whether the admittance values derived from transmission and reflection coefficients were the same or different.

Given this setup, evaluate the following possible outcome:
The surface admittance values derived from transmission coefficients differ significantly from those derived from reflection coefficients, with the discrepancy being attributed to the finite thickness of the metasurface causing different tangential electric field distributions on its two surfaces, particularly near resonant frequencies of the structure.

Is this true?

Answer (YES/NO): NO